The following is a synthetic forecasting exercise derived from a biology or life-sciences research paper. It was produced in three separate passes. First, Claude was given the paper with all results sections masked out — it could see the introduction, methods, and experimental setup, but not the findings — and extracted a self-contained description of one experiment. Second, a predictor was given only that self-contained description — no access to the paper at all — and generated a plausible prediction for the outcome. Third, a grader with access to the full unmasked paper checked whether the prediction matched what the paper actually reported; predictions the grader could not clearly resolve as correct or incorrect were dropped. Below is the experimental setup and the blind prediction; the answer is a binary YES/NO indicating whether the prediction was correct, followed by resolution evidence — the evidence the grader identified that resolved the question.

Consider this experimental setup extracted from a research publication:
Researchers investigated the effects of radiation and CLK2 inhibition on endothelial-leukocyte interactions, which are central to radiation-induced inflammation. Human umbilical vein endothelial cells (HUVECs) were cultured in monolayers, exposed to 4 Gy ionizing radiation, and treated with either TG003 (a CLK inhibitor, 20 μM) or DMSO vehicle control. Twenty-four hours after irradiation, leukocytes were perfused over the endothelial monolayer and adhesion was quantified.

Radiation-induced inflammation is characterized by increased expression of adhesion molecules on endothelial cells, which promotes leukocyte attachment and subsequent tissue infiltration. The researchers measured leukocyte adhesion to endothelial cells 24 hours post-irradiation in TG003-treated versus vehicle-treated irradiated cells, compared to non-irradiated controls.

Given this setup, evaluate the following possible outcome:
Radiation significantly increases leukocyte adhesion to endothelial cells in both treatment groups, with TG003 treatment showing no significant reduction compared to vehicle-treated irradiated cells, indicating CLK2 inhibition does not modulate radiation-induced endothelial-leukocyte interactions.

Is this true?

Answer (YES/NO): NO